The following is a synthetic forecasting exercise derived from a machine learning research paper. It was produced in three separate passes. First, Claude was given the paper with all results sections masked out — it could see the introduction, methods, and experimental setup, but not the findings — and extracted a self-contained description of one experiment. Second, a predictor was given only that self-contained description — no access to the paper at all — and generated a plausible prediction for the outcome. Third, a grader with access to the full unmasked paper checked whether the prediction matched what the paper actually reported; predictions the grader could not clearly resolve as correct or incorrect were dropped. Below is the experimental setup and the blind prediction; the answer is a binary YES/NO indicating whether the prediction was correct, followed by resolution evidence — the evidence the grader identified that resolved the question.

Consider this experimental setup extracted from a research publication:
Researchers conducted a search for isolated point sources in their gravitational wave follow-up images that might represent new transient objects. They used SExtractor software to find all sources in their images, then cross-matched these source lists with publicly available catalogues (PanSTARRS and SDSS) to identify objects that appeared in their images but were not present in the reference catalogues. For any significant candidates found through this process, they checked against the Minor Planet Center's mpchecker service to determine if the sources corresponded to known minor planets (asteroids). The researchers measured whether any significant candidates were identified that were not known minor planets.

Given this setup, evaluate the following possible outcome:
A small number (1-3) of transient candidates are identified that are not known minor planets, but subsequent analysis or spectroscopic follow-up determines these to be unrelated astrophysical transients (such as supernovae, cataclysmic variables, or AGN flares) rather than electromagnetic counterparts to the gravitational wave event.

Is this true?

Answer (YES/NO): NO